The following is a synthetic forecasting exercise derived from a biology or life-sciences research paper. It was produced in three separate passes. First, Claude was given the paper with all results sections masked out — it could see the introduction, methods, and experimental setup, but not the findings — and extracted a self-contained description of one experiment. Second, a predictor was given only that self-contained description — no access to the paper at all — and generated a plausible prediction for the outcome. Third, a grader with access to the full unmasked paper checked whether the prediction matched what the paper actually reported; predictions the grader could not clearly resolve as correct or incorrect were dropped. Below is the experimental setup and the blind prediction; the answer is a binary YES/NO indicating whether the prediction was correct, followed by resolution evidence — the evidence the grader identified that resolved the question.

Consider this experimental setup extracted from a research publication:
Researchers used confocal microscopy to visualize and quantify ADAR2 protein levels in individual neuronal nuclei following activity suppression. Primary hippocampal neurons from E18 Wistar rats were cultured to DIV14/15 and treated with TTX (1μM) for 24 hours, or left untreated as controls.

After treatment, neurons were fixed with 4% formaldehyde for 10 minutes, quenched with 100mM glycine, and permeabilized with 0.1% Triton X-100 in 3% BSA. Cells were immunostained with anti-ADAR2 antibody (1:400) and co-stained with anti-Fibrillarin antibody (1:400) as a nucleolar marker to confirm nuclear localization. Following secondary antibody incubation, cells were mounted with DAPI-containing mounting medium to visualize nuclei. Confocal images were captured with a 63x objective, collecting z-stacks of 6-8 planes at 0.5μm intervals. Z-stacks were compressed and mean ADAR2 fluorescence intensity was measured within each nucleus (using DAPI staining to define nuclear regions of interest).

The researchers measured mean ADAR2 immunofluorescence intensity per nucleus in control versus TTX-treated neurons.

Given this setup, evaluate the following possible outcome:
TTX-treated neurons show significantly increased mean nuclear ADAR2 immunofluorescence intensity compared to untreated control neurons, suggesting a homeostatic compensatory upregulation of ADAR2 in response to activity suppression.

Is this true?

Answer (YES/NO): NO